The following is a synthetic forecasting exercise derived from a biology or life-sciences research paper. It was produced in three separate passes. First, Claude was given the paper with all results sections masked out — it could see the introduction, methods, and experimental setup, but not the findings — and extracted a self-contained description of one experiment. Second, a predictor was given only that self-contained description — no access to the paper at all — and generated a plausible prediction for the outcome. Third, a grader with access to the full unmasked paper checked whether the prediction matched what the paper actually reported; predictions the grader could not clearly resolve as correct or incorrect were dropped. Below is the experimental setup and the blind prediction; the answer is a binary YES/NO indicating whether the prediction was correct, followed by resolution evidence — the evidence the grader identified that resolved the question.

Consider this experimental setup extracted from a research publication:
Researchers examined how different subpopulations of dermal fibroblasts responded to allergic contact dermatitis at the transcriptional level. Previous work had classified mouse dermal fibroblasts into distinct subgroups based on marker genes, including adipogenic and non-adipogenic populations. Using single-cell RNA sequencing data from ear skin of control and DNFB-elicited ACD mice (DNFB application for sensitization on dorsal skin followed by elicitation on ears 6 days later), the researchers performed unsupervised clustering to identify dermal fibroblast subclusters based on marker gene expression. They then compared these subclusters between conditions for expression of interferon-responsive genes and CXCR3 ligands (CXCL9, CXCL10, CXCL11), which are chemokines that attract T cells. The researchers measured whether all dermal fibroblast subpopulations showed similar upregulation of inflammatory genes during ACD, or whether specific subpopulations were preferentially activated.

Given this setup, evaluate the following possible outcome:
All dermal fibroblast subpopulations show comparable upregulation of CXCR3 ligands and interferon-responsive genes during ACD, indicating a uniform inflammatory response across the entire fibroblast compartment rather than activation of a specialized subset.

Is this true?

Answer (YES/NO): NO